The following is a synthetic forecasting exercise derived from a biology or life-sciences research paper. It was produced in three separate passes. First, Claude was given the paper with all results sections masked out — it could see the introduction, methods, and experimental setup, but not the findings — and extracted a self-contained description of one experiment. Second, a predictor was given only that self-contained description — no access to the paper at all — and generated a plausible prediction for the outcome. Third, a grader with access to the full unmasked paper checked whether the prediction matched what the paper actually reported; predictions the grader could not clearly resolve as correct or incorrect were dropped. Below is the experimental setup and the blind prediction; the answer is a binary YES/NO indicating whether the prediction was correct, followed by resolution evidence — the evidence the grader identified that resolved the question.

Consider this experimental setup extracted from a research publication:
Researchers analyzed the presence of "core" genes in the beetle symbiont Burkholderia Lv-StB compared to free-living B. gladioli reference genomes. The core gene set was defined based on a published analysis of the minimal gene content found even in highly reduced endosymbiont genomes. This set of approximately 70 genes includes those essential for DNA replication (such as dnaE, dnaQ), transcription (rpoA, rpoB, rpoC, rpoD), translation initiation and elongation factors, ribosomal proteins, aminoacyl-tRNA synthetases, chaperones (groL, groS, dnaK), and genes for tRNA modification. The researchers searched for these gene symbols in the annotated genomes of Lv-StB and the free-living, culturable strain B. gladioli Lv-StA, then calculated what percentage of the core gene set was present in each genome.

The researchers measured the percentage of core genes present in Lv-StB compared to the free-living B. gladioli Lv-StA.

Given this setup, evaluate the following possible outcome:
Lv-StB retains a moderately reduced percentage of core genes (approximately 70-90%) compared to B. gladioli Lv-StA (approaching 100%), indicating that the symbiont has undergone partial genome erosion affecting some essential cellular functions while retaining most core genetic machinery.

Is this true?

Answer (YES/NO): YES